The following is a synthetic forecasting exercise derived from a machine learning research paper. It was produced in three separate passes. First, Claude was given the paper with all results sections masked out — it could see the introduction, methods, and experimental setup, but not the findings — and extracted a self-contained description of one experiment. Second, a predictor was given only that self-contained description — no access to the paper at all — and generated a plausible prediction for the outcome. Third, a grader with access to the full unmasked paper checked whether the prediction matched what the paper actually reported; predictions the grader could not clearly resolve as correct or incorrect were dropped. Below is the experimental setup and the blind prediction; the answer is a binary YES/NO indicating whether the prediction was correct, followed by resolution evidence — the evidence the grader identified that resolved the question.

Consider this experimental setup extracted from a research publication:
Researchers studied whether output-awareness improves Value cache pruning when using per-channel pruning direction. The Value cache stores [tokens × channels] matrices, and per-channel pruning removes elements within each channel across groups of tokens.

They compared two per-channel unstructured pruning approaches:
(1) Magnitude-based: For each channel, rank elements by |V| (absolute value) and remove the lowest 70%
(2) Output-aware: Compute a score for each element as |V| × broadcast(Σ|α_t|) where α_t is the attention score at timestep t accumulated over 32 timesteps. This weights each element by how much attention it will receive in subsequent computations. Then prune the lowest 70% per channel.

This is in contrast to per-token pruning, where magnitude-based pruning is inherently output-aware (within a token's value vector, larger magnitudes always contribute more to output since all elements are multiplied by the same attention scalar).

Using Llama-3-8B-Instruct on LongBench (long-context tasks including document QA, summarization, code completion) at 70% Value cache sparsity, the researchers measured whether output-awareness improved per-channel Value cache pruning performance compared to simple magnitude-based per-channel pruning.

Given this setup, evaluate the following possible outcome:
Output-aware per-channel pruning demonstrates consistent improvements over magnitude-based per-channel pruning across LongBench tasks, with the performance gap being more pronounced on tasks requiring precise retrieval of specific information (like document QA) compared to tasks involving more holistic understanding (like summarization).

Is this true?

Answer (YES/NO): NO